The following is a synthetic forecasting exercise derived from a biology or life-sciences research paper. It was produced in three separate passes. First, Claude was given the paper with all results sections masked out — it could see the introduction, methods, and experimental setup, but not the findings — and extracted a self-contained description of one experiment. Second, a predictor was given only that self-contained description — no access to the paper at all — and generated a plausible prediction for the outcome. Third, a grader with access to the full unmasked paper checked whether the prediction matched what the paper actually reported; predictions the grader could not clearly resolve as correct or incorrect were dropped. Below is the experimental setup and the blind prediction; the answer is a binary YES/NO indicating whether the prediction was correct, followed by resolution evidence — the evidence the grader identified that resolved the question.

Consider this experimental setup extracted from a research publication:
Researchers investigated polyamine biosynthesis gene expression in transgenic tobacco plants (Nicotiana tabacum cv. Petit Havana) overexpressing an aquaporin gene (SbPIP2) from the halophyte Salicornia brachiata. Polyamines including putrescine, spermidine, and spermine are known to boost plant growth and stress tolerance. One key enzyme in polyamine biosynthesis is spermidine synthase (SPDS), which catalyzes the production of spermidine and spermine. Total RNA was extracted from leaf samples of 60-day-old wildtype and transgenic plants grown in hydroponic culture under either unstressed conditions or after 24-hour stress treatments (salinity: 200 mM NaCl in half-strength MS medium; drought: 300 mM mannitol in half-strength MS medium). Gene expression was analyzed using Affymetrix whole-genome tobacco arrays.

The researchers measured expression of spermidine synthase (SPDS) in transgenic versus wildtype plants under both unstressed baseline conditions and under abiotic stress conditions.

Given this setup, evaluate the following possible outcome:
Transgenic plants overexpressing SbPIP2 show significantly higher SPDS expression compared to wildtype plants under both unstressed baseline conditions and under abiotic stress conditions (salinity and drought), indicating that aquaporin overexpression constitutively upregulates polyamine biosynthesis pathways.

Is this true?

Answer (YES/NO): YES